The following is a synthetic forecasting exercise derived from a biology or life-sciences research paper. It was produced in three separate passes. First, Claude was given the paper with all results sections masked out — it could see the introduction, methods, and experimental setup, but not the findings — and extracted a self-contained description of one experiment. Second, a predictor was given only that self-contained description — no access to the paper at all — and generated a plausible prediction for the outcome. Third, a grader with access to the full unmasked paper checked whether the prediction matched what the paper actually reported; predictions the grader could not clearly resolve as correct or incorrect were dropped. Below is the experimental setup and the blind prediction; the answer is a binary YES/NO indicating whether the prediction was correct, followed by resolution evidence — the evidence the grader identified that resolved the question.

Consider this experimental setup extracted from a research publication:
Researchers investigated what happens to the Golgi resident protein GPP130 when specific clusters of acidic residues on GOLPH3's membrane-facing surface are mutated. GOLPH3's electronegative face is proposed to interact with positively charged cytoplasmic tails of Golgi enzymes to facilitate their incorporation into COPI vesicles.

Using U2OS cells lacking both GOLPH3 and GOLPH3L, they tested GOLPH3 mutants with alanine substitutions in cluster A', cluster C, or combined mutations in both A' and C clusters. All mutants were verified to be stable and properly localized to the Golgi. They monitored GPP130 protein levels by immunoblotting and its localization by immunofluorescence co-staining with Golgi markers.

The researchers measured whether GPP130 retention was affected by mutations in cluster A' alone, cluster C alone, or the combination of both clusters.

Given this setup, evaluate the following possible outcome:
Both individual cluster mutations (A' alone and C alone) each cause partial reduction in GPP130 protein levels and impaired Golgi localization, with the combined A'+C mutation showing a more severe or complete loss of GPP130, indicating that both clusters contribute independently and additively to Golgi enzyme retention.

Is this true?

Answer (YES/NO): NO